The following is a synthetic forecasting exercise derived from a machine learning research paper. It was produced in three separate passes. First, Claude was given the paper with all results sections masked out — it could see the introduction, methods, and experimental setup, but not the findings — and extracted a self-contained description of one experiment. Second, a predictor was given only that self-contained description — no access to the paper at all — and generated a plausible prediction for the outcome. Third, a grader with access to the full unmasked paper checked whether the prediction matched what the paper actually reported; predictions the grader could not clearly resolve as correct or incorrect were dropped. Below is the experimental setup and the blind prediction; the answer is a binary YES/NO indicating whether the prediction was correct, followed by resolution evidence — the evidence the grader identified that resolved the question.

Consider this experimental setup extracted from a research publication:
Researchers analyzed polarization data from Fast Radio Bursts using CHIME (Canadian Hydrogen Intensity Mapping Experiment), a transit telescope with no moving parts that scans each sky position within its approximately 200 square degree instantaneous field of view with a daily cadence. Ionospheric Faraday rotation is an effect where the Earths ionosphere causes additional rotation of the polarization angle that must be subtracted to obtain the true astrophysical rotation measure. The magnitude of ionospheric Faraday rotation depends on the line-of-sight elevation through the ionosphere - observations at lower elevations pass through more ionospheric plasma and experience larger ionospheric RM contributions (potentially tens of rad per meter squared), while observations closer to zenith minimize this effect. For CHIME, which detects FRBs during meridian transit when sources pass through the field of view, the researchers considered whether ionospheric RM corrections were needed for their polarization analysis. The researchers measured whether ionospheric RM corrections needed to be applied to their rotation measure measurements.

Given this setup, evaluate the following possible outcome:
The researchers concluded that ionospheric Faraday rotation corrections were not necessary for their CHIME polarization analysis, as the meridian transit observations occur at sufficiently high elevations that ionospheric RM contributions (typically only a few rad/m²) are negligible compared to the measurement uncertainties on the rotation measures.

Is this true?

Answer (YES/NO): YES